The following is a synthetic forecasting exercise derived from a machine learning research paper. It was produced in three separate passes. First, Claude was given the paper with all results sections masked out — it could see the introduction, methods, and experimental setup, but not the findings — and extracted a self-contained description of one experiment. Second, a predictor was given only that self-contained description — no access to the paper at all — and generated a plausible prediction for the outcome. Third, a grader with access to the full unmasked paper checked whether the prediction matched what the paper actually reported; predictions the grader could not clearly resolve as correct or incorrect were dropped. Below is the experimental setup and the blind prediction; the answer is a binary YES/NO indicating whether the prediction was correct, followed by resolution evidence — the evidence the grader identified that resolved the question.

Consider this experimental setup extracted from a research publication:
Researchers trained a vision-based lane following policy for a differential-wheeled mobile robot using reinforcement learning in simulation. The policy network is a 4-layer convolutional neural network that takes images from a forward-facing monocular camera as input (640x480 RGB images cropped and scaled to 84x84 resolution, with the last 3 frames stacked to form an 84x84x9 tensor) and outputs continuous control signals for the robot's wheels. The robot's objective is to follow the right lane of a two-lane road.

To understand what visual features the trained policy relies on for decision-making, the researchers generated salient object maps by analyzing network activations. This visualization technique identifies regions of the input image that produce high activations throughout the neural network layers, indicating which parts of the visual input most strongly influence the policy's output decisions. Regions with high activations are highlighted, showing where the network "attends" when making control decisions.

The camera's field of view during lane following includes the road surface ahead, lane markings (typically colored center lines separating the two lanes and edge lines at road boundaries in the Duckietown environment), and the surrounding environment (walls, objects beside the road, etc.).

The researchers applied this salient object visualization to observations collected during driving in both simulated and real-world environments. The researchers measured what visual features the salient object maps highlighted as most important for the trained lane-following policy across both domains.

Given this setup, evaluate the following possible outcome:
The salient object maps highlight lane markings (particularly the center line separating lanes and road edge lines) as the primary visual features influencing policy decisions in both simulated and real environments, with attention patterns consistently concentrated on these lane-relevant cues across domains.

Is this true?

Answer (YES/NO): YES